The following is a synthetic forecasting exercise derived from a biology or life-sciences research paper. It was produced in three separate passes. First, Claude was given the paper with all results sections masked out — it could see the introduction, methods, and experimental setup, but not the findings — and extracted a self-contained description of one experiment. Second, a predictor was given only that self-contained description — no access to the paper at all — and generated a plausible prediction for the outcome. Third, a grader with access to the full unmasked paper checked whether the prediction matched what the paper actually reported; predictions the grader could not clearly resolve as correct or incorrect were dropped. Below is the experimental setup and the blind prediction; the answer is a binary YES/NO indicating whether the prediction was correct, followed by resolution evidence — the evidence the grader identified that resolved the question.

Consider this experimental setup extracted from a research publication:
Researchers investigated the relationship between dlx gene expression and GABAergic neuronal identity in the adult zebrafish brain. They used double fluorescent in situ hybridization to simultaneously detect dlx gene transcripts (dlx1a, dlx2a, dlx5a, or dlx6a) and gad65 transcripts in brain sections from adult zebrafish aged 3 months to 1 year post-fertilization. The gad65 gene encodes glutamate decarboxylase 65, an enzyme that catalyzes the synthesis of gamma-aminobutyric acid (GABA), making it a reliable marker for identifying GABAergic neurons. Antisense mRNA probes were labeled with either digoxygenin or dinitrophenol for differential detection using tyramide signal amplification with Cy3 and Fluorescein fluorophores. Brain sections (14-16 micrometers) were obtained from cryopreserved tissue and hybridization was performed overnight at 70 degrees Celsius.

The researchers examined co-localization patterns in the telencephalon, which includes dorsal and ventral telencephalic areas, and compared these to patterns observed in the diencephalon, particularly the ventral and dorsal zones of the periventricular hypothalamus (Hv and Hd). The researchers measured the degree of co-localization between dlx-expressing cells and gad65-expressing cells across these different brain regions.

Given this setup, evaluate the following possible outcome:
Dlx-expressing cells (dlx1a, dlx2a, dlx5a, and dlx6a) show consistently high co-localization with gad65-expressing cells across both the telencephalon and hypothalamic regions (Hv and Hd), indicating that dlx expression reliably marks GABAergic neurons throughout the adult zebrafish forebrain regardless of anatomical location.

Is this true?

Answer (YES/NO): NO